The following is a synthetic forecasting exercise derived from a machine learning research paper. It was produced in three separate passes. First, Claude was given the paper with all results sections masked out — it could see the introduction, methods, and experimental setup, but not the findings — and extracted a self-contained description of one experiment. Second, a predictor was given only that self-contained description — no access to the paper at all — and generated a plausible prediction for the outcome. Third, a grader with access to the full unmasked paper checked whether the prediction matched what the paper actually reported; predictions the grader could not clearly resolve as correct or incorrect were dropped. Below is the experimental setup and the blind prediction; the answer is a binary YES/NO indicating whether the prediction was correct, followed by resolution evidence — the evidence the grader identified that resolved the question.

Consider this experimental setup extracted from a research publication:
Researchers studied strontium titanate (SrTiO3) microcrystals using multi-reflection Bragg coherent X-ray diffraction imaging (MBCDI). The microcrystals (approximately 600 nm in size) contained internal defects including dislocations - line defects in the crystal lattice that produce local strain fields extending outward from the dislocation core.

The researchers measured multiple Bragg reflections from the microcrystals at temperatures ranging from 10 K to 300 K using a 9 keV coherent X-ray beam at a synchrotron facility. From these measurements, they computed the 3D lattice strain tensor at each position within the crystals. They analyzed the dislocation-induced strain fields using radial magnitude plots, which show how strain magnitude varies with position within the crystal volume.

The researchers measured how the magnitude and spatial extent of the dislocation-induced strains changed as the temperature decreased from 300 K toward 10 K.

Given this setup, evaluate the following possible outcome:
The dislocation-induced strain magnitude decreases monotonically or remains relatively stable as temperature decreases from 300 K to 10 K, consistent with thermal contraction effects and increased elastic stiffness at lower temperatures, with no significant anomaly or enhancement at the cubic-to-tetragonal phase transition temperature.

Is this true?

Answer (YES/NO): NO